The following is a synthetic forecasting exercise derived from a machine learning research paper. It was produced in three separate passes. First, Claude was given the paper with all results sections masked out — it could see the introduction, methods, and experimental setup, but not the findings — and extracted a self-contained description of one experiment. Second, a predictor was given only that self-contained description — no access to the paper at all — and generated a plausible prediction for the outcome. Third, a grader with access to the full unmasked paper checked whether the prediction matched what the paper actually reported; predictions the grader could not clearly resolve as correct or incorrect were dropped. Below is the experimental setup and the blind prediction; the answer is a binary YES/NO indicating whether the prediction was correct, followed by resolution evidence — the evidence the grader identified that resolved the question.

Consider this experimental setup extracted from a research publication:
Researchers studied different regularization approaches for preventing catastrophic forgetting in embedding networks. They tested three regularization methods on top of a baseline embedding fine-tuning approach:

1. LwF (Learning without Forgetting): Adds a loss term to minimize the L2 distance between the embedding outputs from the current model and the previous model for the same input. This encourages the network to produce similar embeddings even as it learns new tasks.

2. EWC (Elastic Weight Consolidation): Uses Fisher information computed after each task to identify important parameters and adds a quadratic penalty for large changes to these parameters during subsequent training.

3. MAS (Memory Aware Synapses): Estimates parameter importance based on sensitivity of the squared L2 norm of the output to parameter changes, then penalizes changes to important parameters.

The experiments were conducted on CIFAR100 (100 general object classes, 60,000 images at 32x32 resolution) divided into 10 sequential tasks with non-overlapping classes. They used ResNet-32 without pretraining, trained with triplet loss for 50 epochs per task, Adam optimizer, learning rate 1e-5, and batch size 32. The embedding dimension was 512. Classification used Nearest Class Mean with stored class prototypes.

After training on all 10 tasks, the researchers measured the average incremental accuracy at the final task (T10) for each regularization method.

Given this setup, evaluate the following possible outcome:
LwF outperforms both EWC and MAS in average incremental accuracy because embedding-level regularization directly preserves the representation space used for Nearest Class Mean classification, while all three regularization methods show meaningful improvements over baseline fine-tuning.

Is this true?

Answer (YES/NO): NO